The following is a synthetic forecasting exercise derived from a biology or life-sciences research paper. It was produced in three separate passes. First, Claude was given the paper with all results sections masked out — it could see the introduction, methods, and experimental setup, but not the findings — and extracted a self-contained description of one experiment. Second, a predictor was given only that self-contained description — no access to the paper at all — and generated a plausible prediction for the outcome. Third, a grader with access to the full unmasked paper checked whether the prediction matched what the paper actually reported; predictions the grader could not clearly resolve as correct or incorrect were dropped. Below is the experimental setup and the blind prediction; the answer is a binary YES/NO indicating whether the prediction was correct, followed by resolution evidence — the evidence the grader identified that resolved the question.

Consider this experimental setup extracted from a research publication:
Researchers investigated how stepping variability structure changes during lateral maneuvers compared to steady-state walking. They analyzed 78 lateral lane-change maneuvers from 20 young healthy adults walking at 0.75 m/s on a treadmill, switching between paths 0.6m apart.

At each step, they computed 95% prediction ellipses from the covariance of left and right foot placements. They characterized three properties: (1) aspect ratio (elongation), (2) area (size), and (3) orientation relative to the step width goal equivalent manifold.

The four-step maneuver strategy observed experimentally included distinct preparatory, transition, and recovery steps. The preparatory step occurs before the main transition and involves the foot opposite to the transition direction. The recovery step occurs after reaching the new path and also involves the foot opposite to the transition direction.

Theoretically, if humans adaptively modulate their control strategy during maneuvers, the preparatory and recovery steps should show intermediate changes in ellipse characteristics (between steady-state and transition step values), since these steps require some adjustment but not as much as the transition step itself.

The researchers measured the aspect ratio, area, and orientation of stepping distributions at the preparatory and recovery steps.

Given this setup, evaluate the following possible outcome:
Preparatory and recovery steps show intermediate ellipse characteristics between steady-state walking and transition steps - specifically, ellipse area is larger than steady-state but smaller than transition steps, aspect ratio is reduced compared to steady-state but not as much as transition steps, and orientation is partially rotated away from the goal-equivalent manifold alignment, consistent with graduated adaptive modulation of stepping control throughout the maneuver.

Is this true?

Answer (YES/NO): NO